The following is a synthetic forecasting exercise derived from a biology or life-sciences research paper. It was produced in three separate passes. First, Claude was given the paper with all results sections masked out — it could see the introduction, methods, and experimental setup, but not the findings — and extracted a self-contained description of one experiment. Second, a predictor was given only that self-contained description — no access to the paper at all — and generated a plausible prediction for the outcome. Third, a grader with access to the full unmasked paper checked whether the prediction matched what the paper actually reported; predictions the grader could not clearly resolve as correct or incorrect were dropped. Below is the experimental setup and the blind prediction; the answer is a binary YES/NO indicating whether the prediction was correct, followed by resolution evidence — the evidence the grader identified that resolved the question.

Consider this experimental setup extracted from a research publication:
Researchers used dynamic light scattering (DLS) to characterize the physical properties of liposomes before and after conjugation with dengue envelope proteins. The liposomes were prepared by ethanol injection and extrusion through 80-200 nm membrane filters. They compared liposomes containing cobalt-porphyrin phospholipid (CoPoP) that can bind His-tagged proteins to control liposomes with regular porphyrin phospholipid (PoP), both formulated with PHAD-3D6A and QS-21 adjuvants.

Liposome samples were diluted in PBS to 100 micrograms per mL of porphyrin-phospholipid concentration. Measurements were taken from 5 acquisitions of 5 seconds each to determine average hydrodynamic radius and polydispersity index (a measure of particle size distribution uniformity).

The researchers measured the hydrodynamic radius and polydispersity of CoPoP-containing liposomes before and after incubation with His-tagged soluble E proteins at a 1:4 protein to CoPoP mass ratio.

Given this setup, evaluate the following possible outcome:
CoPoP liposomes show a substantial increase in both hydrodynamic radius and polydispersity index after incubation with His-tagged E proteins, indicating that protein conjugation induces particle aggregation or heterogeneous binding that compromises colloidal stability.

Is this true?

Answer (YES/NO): NO